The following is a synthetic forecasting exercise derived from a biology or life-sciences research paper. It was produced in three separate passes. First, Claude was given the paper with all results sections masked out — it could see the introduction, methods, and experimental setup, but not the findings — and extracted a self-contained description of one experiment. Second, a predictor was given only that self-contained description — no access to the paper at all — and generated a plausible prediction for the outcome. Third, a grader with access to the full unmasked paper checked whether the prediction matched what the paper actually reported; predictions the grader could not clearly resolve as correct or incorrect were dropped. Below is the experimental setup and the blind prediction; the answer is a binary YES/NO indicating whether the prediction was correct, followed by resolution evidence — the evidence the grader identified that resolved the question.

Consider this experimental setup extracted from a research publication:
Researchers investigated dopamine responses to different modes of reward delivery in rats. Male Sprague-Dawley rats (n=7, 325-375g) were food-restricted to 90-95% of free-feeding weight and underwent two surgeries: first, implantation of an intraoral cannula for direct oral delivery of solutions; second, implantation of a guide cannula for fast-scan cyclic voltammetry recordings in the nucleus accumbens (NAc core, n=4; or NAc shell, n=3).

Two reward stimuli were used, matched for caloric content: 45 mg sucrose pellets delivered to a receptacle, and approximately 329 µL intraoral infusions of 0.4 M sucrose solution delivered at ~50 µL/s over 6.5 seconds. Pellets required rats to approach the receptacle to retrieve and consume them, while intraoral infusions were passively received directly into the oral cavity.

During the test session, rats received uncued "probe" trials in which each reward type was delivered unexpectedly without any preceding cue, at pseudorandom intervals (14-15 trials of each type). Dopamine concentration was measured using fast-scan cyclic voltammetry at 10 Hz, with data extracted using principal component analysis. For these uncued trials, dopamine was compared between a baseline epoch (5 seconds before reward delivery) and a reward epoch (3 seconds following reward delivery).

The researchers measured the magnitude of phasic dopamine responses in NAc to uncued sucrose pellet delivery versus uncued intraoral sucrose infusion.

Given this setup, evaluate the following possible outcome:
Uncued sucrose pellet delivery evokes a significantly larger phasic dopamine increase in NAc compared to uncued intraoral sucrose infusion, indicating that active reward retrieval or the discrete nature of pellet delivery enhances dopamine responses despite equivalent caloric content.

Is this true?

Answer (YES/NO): NO